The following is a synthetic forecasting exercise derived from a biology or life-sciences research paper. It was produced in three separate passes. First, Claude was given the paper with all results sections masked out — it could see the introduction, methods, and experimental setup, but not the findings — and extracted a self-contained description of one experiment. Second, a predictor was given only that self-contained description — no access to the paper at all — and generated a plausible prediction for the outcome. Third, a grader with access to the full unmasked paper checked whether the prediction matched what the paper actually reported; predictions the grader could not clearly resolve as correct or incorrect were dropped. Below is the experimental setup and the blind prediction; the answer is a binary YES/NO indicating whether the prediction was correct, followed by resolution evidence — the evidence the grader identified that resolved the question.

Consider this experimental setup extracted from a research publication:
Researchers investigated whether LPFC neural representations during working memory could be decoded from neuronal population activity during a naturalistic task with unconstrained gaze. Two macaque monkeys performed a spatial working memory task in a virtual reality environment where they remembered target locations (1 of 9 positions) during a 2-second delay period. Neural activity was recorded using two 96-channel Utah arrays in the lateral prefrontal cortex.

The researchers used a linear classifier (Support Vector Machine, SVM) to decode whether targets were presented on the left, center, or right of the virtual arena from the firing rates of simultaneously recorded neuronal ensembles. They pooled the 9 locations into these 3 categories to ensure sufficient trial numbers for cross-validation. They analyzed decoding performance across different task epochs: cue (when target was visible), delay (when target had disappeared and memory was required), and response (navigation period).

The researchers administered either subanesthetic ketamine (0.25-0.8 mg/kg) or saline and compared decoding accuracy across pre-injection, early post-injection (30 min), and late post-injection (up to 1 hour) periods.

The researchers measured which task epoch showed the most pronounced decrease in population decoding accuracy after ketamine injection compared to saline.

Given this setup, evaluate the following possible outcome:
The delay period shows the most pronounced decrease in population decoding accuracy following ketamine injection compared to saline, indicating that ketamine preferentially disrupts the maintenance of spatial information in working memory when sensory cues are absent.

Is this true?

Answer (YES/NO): NO